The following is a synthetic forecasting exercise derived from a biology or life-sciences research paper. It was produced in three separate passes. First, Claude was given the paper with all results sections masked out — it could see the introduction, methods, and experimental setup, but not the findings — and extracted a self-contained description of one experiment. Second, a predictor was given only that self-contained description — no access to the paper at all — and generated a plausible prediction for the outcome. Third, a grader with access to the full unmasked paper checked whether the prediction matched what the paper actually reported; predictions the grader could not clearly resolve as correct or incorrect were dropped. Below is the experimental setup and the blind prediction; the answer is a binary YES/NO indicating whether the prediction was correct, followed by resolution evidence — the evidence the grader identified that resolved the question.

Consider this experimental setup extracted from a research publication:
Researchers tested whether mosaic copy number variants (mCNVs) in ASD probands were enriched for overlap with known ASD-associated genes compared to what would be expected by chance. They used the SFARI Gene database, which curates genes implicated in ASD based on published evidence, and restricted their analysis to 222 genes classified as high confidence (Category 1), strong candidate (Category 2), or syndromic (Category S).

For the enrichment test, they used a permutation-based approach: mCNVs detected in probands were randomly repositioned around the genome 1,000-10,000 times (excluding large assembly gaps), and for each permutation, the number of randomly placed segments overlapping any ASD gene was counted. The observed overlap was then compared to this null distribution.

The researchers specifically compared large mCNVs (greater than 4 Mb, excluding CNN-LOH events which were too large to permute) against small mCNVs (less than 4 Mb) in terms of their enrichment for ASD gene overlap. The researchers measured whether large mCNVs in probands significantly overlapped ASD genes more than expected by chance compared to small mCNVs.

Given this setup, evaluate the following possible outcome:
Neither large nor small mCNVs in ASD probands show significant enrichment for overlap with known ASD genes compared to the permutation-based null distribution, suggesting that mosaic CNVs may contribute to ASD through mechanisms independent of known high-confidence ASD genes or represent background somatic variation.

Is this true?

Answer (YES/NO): NO